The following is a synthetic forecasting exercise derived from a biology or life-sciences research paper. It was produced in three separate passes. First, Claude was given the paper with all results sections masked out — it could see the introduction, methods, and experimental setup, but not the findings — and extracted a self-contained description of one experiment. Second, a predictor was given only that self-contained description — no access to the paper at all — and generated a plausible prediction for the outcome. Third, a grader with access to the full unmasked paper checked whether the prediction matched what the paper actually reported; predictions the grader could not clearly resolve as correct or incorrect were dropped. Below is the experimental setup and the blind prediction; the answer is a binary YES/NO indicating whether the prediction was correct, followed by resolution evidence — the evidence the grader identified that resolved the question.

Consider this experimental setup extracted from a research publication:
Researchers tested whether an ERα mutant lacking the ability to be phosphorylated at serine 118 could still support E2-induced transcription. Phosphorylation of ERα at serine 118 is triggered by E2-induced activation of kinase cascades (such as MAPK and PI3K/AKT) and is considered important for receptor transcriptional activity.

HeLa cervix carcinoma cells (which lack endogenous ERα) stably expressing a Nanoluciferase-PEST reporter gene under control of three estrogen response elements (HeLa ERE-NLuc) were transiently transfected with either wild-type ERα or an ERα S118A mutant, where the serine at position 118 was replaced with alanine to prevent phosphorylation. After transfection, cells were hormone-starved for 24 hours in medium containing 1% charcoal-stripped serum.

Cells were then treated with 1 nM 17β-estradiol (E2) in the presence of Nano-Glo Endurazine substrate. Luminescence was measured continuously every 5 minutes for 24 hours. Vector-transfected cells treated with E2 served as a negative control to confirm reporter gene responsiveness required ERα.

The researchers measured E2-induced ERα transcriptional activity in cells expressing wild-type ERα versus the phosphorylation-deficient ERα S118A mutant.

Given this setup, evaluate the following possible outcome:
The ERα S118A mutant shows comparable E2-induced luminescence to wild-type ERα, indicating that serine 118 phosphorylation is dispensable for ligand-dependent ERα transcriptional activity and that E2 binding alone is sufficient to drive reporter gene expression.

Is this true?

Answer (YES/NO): NO